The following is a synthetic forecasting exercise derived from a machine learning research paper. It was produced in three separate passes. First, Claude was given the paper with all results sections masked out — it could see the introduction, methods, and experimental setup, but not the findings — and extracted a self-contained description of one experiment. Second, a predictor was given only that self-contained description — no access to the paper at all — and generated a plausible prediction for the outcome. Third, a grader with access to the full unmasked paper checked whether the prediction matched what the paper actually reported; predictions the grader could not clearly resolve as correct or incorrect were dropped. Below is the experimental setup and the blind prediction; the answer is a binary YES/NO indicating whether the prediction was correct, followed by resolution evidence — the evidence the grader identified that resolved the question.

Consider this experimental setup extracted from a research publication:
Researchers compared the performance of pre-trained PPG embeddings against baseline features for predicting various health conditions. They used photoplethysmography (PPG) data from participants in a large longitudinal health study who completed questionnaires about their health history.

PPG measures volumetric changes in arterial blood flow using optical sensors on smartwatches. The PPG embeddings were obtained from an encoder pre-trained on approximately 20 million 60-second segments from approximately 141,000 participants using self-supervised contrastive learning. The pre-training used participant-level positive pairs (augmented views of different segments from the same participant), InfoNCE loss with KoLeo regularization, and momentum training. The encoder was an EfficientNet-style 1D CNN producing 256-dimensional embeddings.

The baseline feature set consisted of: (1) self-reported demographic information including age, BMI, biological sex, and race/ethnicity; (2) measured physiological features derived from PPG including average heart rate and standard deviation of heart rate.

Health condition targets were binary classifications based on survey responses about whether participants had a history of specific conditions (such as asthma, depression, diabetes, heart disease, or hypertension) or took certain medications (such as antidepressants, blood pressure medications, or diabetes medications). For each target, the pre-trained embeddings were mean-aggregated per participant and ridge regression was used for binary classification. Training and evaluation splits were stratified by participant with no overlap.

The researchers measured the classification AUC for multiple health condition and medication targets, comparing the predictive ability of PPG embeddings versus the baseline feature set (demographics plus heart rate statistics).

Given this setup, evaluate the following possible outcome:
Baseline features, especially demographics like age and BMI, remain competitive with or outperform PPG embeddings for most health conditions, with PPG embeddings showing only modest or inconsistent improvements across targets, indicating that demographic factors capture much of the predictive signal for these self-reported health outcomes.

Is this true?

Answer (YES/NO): NO